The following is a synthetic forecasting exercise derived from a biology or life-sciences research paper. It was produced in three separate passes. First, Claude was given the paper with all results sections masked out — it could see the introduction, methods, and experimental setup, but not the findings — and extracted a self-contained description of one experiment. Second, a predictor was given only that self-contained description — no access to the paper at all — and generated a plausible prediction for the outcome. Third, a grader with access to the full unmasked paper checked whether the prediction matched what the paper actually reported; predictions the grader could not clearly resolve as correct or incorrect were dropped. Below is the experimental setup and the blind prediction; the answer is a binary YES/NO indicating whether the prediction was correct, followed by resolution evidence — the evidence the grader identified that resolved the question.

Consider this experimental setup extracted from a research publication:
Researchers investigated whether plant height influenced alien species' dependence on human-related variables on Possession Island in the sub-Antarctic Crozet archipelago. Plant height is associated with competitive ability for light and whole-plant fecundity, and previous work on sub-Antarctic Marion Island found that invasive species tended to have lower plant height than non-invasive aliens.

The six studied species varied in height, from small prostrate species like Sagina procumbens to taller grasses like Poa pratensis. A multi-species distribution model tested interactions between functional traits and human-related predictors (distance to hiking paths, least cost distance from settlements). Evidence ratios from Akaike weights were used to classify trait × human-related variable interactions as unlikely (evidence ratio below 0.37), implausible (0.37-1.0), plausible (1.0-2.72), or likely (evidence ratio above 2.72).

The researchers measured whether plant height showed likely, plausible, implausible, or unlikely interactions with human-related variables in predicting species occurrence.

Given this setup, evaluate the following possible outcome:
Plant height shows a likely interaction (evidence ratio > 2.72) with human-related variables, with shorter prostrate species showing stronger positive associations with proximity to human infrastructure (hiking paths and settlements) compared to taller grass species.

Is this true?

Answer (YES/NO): NO